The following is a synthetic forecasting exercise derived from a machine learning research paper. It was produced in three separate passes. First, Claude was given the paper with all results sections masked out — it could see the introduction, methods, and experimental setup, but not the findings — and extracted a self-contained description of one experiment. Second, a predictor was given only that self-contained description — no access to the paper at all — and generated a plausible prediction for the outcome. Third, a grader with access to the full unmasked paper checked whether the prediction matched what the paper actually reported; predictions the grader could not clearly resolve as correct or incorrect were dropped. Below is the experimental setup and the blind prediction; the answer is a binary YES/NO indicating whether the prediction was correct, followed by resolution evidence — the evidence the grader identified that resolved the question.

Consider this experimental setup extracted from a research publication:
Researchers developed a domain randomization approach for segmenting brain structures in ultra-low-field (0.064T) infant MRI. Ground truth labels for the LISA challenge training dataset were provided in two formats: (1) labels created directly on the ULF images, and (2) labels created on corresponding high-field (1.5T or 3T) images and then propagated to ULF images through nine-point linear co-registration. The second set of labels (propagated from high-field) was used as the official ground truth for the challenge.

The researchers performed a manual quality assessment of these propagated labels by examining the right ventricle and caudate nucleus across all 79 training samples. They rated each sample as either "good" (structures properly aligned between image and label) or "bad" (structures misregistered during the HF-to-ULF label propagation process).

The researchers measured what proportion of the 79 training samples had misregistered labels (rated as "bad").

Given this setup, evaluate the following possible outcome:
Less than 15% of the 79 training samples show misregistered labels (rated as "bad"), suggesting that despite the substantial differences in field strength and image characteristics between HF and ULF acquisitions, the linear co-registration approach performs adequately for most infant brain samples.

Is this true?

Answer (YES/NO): NO